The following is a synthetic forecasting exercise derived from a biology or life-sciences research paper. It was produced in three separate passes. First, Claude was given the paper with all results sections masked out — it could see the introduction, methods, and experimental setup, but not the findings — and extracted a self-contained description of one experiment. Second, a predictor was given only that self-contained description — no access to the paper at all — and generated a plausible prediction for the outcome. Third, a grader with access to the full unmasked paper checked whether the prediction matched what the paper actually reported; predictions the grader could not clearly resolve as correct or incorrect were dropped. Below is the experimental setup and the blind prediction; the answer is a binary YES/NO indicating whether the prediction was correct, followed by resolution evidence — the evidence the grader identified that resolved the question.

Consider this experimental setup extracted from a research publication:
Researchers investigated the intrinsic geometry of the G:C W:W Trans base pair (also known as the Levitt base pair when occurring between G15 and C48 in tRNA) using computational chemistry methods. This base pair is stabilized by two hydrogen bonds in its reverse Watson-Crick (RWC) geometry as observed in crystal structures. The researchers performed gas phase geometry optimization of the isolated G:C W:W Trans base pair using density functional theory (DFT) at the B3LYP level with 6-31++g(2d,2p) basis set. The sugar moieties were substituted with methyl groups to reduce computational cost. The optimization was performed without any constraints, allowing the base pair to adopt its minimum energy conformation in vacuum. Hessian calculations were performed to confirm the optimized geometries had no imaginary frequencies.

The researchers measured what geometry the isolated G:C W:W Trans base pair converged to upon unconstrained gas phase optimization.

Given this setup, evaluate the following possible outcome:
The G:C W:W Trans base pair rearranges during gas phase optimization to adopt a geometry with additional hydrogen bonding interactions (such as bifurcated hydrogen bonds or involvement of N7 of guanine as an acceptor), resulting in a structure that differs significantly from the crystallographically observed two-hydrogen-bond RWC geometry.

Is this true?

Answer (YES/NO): YES